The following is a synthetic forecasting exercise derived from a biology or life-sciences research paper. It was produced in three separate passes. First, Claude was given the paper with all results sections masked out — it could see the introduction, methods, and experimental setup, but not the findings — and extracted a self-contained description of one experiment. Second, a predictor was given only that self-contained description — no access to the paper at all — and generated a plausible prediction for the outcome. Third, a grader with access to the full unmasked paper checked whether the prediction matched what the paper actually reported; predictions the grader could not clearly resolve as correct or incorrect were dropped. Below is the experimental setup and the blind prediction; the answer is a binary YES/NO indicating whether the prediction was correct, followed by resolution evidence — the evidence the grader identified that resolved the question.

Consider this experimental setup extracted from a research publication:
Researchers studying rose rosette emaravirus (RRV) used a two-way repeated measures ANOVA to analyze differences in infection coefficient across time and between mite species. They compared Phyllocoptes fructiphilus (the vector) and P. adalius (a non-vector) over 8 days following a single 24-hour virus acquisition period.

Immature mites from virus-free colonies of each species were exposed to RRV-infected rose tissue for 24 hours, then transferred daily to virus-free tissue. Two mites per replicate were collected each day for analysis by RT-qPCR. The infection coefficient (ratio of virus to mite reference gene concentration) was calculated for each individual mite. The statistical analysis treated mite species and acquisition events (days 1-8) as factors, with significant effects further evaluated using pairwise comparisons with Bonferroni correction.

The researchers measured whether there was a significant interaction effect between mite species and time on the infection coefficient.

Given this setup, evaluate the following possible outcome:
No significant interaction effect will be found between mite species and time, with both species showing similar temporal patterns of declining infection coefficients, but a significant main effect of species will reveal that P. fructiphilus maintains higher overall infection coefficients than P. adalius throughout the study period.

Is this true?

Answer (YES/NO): NO